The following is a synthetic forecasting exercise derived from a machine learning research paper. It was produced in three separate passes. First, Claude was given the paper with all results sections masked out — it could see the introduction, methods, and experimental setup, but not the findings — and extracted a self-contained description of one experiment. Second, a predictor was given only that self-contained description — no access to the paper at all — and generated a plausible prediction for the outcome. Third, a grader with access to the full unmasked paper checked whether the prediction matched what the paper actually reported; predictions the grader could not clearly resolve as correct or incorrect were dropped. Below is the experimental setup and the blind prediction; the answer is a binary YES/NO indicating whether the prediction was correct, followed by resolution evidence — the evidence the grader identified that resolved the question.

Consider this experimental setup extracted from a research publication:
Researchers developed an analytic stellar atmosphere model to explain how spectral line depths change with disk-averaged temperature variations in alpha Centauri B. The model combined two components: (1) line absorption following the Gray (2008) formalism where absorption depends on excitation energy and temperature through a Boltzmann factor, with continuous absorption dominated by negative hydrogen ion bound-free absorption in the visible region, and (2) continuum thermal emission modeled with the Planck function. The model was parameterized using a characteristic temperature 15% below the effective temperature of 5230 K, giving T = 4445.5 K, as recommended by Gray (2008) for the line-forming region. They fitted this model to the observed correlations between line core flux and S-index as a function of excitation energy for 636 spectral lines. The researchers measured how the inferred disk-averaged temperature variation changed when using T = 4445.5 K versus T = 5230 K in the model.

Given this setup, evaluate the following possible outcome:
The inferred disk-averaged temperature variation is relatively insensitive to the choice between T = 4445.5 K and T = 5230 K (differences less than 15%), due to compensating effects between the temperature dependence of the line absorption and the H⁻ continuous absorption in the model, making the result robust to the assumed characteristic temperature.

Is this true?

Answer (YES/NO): YES